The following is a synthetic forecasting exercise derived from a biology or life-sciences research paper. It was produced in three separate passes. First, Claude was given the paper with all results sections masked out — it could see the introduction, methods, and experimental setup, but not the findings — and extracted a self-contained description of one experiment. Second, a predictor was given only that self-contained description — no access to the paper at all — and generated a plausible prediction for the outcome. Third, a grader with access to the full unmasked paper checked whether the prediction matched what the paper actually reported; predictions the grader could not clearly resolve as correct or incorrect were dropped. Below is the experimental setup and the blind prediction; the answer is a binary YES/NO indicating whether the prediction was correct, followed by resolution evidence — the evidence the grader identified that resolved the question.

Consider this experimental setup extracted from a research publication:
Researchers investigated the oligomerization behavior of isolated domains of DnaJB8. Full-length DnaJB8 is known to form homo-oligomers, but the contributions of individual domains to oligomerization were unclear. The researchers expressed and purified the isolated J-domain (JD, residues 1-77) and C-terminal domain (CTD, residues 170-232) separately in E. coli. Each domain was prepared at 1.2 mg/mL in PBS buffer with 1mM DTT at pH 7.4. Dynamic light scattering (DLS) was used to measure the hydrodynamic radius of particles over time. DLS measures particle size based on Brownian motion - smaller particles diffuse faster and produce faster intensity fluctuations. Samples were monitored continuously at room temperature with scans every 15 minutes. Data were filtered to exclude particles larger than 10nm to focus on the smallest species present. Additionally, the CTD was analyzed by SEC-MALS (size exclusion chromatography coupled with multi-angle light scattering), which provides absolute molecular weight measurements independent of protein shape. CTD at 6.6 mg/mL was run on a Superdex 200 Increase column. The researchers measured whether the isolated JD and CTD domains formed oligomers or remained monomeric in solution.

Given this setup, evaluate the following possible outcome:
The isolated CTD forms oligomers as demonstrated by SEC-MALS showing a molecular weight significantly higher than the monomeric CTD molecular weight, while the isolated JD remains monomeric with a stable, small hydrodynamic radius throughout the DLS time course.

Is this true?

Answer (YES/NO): NO